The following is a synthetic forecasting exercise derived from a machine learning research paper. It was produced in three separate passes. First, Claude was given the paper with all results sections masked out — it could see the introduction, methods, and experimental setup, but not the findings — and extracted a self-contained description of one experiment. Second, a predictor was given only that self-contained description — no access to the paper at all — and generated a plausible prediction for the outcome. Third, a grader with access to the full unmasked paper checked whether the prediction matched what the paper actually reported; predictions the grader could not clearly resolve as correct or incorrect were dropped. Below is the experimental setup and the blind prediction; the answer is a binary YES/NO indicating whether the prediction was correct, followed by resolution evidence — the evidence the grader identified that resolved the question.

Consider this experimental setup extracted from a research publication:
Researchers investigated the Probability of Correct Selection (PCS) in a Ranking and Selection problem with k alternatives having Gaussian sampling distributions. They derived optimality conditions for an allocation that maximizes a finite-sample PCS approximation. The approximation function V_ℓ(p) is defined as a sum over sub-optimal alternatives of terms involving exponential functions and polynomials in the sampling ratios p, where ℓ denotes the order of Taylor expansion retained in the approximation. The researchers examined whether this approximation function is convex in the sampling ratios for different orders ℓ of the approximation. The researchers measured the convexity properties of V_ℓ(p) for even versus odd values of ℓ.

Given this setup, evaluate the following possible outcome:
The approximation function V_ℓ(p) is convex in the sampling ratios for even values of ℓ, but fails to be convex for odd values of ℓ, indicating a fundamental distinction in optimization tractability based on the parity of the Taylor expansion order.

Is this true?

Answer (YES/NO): YES